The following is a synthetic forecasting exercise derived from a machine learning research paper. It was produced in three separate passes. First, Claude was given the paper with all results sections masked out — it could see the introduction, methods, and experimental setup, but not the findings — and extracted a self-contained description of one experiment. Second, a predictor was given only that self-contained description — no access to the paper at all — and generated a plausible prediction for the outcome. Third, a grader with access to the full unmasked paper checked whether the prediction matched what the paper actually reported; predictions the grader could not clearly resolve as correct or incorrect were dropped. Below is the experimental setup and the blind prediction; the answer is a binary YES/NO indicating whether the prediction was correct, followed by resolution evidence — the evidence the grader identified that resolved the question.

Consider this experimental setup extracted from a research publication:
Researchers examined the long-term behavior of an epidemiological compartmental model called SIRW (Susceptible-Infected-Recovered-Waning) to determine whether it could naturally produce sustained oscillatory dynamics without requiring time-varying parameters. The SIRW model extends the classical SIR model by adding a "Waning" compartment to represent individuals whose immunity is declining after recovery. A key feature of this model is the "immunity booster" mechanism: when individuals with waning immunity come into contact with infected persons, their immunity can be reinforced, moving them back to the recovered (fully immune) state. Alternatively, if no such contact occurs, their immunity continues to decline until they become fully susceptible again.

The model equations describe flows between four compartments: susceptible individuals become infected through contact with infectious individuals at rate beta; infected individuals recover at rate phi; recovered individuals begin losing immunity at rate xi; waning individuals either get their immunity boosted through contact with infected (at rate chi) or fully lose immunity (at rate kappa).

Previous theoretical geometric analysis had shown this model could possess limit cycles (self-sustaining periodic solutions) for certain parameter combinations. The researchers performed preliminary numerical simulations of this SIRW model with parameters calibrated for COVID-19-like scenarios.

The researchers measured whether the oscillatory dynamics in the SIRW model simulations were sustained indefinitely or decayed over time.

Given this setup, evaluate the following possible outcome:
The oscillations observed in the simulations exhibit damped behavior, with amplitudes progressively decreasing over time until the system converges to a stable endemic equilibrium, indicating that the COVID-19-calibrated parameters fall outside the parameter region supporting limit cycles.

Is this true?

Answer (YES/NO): YES